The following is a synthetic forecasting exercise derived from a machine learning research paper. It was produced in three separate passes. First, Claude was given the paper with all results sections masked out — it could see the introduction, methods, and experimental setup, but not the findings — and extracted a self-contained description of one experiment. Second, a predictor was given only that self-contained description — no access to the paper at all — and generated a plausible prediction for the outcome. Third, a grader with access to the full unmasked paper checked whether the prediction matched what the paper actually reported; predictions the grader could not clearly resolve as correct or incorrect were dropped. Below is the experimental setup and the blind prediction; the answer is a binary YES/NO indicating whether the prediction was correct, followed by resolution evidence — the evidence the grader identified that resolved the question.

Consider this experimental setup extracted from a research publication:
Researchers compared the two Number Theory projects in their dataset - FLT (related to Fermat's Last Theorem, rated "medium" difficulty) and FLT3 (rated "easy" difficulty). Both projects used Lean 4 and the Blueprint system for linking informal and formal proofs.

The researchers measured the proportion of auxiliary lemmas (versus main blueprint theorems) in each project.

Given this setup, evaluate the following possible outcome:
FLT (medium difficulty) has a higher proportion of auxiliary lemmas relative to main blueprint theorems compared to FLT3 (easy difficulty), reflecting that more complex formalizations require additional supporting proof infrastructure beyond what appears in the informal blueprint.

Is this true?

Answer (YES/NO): YES